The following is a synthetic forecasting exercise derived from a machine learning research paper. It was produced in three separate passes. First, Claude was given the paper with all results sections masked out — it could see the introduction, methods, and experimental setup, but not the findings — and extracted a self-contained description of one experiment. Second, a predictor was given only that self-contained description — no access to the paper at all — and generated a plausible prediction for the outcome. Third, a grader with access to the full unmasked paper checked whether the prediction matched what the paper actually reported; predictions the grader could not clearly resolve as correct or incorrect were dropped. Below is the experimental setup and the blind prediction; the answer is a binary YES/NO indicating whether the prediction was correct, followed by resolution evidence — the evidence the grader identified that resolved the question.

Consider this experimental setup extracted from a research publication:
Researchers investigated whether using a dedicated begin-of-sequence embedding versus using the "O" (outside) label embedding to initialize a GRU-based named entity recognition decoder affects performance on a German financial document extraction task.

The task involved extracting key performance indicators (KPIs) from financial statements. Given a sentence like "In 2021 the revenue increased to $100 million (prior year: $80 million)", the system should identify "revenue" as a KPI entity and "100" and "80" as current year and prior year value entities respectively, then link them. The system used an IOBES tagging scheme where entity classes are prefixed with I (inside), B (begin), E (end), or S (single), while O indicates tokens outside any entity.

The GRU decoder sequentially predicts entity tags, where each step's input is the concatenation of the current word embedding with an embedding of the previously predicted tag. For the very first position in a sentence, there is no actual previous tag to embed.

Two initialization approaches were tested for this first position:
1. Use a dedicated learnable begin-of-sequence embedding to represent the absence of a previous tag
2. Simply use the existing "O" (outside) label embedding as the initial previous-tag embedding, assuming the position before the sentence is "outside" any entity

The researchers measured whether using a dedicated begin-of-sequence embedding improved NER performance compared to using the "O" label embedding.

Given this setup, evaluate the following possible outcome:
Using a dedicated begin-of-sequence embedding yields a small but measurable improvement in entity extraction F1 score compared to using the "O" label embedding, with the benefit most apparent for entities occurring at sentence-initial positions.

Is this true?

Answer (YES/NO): NO